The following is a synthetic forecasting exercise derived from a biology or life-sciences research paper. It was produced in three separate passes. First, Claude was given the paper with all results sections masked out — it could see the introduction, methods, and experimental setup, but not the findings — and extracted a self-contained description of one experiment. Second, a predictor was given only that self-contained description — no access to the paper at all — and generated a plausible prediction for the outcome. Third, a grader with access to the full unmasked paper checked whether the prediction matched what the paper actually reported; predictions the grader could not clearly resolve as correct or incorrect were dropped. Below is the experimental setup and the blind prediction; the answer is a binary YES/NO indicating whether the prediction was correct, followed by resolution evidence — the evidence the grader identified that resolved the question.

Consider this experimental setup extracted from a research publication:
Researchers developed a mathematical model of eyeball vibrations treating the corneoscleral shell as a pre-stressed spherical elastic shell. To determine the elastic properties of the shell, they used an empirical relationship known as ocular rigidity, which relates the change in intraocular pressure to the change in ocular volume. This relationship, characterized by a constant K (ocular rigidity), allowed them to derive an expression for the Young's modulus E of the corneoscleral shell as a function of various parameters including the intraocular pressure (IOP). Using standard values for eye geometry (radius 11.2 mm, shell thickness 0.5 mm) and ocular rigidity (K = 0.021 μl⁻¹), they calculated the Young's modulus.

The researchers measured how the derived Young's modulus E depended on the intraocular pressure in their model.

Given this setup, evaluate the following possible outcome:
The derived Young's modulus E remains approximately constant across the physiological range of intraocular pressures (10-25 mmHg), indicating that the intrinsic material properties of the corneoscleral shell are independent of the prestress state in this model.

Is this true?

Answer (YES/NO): NO